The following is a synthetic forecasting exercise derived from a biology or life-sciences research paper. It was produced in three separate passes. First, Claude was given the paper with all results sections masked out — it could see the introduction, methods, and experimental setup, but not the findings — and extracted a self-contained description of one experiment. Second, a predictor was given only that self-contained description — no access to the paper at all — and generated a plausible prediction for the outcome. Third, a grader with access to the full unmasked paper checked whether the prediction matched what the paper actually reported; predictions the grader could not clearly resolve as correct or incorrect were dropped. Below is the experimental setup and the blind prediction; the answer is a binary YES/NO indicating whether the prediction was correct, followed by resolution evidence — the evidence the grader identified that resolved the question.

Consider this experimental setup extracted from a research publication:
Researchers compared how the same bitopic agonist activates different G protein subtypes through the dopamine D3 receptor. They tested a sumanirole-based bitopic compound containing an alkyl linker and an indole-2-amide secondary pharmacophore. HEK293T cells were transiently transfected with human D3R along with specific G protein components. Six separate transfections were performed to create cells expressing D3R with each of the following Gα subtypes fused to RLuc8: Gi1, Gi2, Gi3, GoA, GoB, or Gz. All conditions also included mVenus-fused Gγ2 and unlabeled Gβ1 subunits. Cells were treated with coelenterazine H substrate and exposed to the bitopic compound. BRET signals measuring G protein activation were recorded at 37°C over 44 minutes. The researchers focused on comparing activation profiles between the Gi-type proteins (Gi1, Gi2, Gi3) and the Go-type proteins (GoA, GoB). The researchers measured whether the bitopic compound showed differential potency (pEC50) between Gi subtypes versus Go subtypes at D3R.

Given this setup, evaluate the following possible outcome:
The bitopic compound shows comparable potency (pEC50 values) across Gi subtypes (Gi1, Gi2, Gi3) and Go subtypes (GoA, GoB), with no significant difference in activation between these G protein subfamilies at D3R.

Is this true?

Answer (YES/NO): NO